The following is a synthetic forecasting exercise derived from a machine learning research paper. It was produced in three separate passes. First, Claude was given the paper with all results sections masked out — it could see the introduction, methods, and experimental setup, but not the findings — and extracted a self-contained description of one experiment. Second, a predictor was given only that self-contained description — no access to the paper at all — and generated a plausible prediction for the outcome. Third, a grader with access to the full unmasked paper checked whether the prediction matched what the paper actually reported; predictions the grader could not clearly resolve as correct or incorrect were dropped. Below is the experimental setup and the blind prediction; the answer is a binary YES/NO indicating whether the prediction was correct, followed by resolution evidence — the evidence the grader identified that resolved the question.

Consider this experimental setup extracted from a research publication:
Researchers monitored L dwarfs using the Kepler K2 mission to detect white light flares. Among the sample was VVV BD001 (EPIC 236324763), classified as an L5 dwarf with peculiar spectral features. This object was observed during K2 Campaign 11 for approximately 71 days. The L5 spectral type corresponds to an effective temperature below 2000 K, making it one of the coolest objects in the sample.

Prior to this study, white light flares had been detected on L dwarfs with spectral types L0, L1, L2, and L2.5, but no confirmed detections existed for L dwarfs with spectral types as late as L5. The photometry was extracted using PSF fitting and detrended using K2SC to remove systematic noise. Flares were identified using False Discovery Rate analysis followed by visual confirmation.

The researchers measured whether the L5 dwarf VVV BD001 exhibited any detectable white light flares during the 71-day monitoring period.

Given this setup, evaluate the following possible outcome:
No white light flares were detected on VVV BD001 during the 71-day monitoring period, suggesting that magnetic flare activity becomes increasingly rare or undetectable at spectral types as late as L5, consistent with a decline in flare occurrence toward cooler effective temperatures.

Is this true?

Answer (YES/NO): NO